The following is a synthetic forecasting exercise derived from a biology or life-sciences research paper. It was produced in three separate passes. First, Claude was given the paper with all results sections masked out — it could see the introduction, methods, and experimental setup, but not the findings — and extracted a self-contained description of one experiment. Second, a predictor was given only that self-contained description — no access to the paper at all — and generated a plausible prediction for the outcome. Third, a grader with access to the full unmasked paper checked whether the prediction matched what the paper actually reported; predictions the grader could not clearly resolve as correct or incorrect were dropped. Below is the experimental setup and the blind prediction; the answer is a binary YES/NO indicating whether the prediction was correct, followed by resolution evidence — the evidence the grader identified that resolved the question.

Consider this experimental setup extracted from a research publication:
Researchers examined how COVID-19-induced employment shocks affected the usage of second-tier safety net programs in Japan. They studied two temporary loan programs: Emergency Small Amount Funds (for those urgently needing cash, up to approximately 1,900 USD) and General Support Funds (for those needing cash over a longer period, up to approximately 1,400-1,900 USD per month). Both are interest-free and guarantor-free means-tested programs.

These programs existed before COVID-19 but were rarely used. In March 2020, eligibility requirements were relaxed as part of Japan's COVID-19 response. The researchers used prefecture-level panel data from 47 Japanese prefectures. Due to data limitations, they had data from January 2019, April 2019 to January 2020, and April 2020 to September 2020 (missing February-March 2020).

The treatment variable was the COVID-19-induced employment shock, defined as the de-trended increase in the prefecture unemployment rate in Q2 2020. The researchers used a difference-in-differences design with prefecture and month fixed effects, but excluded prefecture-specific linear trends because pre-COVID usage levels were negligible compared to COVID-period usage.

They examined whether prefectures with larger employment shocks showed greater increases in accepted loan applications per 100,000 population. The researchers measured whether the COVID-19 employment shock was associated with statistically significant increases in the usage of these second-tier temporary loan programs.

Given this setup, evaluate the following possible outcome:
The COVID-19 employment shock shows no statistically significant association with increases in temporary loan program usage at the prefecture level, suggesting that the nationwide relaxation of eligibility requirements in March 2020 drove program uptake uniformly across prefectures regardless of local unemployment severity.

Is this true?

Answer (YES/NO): NO